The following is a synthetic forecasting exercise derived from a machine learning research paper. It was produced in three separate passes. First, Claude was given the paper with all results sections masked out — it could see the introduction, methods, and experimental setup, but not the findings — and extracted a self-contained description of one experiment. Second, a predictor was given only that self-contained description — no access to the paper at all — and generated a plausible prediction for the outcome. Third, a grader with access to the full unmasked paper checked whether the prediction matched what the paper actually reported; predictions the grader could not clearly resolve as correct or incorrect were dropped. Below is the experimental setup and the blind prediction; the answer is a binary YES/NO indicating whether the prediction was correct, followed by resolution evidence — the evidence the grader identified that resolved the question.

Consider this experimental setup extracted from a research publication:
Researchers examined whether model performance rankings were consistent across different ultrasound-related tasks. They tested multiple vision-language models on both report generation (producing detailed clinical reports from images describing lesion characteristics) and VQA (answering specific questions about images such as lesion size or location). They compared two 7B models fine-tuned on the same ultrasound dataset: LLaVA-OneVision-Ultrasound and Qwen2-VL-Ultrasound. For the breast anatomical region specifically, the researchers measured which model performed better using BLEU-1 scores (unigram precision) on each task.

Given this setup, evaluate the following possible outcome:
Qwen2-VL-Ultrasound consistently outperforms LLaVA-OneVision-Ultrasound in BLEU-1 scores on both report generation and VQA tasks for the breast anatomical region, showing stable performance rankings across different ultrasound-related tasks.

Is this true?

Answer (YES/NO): NO